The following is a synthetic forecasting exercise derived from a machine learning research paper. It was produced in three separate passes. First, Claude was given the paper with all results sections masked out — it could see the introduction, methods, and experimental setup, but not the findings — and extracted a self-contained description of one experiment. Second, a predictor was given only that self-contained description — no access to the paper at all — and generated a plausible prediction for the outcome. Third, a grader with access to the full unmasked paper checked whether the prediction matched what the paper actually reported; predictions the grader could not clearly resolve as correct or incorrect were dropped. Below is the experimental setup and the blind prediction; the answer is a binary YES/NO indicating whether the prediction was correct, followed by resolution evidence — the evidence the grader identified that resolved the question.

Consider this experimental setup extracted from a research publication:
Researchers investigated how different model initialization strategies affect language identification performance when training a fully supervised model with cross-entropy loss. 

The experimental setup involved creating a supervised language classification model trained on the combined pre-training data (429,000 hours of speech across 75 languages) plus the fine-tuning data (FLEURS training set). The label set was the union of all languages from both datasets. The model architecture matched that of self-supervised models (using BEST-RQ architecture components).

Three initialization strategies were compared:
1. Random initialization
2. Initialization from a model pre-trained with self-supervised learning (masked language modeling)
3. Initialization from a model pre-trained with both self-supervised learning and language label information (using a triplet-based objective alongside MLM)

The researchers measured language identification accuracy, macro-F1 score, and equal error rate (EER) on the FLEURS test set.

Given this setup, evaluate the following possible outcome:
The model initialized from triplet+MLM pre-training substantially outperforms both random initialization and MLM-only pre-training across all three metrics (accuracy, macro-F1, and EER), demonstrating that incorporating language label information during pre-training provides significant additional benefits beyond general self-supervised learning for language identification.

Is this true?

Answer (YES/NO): NO